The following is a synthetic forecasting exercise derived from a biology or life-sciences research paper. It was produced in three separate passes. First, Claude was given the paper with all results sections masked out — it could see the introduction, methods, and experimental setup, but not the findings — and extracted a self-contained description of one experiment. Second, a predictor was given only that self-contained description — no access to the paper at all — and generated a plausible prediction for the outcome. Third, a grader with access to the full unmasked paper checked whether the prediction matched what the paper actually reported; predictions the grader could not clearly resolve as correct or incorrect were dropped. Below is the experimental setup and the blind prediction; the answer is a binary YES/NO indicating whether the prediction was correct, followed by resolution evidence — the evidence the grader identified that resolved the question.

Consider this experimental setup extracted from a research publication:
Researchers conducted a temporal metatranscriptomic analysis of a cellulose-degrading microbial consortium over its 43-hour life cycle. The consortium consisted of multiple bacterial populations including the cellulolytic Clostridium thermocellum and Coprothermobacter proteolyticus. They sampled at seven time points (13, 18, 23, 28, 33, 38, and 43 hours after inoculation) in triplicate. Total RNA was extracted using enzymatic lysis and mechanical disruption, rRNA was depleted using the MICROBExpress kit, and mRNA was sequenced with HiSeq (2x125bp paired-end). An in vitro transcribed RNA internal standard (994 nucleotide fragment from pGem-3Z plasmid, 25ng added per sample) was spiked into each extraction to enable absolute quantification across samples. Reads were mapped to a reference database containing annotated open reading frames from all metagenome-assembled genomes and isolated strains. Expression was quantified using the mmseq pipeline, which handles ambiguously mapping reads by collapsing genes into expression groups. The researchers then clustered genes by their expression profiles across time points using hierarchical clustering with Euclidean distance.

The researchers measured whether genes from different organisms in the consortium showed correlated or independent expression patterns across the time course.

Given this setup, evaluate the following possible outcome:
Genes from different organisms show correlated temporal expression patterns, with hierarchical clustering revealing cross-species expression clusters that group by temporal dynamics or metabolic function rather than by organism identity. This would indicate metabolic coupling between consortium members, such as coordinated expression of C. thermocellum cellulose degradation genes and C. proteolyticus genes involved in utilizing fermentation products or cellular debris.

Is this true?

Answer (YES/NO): NO